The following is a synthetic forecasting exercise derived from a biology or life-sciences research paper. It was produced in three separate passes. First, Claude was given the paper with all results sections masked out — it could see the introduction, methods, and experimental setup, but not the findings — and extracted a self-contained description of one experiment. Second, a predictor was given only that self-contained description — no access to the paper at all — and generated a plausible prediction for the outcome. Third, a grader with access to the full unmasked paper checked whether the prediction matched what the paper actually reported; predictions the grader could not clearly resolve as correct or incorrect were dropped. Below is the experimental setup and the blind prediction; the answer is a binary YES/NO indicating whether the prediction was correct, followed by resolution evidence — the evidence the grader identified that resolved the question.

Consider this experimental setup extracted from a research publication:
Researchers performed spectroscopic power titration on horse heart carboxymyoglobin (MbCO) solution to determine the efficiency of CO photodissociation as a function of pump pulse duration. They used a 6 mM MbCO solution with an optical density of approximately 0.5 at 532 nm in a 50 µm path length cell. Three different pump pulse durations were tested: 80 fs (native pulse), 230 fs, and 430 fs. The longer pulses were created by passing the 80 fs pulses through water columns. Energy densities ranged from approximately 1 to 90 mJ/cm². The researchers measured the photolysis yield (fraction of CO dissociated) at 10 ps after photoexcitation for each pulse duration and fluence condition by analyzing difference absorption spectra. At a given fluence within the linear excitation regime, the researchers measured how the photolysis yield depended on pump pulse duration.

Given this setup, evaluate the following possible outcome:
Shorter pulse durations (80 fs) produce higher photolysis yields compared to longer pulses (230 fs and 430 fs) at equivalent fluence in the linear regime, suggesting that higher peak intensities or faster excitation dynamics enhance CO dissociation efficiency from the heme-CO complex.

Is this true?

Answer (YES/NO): NO